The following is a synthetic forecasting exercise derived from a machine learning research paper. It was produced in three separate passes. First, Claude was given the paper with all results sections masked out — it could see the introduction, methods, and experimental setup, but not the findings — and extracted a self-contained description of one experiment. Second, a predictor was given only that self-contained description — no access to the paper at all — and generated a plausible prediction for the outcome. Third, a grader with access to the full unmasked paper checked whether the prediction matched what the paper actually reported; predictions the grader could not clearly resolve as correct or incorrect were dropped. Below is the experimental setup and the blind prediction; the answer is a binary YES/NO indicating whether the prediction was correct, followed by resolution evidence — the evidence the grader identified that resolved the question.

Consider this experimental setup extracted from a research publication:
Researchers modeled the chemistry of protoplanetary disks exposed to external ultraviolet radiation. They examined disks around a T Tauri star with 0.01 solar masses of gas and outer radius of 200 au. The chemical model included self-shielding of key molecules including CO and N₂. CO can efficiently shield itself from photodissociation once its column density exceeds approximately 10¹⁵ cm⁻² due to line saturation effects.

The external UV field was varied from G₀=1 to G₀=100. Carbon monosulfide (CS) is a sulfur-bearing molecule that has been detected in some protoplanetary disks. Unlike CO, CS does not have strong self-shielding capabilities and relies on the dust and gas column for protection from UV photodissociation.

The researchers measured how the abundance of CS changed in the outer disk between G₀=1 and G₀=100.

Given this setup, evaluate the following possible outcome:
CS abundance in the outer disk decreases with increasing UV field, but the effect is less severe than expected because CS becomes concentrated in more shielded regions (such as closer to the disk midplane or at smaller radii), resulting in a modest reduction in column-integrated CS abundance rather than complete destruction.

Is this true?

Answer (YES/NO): NO